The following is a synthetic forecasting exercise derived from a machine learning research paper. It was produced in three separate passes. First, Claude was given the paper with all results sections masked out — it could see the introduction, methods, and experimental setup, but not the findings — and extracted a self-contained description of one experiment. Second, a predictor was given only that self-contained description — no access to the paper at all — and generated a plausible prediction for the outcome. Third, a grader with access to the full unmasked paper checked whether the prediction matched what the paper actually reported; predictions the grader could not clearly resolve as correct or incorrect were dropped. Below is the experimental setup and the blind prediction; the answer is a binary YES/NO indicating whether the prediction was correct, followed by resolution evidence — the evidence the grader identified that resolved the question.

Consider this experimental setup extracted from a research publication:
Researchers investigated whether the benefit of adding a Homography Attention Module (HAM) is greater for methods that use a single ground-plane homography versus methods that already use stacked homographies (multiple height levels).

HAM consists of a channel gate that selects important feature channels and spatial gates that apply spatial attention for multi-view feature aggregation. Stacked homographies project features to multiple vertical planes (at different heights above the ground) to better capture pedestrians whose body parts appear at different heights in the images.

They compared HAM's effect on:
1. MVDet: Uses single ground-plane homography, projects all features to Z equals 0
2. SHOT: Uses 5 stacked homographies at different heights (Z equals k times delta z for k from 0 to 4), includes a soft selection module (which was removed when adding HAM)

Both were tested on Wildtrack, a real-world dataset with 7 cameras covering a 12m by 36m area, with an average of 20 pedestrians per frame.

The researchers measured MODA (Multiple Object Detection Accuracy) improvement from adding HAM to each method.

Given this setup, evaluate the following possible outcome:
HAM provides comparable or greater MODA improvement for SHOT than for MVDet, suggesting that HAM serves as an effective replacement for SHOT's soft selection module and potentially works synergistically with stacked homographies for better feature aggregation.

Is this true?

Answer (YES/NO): NO